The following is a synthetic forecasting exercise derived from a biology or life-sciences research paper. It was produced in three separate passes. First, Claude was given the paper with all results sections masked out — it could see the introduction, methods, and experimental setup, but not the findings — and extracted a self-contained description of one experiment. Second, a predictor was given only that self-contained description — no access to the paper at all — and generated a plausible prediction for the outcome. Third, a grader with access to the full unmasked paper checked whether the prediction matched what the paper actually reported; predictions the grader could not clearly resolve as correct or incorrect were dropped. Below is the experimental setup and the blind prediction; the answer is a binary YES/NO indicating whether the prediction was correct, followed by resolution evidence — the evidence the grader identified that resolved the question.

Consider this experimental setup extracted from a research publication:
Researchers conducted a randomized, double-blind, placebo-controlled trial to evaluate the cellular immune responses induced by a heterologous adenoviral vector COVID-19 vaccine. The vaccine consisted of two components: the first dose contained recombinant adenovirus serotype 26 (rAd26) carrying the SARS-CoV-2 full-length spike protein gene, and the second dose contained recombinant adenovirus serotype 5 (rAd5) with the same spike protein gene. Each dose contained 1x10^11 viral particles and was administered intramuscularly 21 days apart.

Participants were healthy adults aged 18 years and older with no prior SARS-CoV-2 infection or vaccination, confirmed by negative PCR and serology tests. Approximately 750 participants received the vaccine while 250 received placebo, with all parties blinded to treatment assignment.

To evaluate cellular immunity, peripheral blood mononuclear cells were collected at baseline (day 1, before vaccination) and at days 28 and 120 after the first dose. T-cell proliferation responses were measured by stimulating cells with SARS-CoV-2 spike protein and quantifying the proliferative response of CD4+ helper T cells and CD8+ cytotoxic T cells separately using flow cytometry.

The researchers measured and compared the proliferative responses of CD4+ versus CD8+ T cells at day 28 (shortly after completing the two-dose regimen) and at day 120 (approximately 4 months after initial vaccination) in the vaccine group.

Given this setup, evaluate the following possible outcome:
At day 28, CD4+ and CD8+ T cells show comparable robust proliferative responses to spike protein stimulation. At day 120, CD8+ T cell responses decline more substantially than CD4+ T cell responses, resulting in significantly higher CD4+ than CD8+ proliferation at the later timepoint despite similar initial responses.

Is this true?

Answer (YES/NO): NO